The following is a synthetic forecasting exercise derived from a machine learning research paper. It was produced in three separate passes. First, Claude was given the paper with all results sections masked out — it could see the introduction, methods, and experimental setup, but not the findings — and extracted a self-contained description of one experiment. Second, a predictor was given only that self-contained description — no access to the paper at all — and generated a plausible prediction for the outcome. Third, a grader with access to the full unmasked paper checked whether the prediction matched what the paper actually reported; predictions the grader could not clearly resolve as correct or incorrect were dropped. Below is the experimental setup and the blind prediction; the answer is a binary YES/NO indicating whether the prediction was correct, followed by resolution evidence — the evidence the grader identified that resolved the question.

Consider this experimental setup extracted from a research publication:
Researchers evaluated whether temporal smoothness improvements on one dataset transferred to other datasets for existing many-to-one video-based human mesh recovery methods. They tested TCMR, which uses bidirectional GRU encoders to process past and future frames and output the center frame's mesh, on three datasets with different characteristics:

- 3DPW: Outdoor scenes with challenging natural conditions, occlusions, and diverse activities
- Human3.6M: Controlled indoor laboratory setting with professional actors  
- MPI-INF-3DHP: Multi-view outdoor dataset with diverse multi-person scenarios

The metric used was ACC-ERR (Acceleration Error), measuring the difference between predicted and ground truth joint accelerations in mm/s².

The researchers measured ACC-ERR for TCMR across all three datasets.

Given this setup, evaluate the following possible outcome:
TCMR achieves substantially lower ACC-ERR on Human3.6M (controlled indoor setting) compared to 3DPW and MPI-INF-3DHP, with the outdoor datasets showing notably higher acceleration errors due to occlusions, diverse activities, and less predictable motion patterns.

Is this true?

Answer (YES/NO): YES